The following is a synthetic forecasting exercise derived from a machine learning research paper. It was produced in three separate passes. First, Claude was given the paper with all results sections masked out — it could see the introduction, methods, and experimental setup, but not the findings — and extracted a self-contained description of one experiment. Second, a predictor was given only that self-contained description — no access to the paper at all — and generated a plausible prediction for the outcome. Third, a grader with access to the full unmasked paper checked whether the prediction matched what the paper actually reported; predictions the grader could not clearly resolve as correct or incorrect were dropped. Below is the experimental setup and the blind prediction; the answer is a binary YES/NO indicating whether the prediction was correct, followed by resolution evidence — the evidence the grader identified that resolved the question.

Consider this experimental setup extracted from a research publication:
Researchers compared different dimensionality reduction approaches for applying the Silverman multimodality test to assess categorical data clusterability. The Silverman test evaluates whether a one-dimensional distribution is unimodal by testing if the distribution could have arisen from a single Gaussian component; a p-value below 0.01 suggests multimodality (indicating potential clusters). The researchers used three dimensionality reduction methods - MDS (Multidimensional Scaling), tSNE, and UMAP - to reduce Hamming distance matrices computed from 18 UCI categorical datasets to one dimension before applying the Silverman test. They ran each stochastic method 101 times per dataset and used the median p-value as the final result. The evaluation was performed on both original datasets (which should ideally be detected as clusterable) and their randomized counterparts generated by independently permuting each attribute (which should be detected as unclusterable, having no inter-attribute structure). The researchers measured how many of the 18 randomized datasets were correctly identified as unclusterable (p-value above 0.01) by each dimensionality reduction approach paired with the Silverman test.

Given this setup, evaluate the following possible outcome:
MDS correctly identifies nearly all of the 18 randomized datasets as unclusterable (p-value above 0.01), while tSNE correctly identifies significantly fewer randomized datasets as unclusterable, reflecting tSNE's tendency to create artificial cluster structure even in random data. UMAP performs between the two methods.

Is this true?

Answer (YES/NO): NO